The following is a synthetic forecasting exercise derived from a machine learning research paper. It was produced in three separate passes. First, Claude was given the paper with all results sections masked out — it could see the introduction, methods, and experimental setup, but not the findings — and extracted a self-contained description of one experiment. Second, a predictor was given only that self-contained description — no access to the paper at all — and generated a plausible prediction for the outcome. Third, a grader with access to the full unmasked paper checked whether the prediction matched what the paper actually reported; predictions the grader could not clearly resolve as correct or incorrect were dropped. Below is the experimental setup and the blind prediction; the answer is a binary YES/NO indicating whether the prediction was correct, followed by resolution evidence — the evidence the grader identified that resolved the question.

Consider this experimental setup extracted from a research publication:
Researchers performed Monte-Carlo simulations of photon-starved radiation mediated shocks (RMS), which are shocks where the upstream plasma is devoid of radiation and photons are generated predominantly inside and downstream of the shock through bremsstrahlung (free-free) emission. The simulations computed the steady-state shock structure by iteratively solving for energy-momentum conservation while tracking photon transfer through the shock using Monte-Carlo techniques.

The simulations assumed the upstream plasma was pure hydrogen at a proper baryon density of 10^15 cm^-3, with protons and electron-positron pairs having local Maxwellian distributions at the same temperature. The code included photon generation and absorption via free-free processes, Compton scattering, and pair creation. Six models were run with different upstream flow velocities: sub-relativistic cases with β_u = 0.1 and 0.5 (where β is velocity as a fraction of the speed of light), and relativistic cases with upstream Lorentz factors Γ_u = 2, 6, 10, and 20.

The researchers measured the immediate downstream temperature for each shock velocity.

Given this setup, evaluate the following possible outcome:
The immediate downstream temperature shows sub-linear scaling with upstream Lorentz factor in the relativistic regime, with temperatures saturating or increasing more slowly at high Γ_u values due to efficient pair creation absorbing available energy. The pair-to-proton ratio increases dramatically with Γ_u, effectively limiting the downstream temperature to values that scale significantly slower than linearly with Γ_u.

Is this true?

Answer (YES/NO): YES